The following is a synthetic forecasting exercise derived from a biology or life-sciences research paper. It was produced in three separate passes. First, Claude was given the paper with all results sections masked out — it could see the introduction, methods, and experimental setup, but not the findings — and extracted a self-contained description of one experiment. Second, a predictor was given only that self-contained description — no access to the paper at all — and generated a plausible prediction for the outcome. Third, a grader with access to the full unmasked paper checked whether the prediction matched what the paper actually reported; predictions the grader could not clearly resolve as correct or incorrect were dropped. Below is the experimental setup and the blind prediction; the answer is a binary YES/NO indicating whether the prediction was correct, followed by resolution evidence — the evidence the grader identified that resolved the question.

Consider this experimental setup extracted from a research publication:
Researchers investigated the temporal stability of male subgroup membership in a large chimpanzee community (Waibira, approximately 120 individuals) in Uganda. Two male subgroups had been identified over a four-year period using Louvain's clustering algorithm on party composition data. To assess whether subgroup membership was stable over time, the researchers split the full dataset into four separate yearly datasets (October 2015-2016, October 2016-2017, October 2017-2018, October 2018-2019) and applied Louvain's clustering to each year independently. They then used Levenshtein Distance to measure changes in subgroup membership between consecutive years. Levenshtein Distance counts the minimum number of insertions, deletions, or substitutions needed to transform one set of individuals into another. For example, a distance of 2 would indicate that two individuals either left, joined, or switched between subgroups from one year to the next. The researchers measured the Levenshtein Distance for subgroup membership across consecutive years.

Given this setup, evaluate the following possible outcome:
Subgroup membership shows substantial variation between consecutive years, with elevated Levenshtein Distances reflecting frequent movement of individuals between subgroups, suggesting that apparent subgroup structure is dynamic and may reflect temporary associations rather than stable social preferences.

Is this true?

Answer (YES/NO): NO